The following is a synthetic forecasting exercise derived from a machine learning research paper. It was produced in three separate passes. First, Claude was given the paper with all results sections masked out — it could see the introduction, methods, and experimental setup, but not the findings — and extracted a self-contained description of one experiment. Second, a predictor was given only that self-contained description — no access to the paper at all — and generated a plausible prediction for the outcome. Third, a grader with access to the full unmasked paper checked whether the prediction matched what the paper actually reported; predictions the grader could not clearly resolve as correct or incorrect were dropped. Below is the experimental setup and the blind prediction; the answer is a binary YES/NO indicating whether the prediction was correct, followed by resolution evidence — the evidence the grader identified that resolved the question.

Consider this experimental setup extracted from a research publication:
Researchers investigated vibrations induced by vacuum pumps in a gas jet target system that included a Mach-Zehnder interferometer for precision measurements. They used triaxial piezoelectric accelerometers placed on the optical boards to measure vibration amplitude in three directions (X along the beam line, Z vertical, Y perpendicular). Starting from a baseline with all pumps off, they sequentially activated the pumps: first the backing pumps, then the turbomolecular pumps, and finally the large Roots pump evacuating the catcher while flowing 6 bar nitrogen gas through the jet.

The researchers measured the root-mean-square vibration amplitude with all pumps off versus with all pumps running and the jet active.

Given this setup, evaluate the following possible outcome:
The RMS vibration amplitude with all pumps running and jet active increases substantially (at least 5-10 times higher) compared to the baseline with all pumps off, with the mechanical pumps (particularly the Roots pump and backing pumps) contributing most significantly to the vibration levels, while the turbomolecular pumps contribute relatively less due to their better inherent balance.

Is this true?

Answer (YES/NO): NO